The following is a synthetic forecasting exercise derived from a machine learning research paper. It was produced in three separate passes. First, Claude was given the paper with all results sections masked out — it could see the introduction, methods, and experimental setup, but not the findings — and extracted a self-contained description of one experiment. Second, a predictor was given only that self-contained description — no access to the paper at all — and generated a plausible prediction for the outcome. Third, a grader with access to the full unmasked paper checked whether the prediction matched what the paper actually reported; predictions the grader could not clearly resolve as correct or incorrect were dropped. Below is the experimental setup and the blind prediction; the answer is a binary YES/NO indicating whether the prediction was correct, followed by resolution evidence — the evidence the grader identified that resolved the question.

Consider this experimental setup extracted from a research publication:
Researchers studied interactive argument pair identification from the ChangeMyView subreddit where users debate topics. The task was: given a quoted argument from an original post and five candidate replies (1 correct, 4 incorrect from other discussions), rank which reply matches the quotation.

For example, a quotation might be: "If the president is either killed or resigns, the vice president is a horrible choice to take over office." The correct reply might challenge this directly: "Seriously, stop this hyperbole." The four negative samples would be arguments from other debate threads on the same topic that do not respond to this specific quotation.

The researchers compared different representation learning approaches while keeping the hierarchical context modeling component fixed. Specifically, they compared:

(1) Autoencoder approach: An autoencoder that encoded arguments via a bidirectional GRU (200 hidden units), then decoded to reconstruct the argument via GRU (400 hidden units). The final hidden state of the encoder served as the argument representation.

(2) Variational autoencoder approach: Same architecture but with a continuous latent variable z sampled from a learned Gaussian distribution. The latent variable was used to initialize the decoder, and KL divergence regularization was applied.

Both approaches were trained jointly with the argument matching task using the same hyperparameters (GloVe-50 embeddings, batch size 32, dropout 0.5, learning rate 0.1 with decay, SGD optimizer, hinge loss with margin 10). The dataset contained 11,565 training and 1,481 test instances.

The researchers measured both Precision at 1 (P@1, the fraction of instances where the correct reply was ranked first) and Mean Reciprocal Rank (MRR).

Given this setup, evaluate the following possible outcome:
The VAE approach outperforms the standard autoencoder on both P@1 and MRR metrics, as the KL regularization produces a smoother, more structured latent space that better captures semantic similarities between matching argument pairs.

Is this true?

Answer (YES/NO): YES